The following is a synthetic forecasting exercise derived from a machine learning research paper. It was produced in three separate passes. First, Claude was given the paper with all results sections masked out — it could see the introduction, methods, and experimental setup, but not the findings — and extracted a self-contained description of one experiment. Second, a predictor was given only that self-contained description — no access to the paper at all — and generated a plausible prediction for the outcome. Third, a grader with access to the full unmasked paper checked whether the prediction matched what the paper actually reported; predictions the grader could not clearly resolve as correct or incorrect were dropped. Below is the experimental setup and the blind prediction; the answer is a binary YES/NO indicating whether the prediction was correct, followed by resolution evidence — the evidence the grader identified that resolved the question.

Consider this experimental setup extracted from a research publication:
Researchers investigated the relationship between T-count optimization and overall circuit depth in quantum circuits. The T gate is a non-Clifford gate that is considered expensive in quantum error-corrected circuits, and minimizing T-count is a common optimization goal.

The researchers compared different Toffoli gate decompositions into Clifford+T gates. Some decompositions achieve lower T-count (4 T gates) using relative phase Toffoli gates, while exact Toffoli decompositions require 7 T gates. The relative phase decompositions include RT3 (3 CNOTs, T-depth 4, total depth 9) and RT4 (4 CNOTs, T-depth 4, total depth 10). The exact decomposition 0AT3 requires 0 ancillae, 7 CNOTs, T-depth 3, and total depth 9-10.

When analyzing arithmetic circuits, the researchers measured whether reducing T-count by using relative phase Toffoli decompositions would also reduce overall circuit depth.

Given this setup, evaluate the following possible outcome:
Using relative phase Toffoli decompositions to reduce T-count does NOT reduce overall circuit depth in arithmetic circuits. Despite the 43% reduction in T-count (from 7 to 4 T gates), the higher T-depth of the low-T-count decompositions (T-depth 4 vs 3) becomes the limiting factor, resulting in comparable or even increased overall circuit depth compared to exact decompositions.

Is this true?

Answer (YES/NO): NO